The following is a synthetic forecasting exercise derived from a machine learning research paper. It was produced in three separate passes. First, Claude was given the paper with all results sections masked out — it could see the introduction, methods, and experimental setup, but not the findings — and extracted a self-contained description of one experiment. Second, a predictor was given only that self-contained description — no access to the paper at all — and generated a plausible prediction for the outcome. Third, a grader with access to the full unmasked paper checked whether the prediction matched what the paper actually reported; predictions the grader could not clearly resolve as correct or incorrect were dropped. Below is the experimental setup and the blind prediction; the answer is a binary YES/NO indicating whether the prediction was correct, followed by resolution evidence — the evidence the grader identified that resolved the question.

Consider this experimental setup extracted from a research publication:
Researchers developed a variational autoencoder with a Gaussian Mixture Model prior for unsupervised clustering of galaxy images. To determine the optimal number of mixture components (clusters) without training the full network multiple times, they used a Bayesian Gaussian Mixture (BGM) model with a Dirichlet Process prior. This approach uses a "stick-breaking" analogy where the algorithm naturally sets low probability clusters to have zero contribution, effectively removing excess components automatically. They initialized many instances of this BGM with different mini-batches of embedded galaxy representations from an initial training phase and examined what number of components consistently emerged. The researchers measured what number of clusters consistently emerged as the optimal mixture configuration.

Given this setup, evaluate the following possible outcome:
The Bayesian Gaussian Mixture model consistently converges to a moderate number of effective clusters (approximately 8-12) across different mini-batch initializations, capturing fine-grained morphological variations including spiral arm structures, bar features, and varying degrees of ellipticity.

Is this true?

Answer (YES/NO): YES